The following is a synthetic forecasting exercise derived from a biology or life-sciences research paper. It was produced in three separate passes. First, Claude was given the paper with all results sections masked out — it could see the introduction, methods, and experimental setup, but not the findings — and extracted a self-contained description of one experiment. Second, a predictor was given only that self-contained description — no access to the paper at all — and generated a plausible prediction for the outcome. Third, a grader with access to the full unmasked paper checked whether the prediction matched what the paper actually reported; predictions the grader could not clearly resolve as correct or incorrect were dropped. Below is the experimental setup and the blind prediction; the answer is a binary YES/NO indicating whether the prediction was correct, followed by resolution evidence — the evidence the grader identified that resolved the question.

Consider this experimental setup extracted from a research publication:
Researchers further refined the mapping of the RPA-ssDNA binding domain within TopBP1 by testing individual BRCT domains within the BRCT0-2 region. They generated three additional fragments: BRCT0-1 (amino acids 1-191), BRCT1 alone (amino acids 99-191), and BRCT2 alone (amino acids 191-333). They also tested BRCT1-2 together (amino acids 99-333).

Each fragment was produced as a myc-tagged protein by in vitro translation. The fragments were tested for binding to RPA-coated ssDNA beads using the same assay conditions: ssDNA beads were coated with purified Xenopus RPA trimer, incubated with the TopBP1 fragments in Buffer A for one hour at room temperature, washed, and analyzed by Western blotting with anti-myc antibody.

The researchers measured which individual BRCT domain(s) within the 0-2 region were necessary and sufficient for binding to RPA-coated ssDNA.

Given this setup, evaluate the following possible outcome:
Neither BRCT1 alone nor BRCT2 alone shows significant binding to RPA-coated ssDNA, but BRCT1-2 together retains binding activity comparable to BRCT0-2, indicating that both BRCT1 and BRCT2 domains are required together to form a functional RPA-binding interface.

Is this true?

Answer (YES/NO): NO